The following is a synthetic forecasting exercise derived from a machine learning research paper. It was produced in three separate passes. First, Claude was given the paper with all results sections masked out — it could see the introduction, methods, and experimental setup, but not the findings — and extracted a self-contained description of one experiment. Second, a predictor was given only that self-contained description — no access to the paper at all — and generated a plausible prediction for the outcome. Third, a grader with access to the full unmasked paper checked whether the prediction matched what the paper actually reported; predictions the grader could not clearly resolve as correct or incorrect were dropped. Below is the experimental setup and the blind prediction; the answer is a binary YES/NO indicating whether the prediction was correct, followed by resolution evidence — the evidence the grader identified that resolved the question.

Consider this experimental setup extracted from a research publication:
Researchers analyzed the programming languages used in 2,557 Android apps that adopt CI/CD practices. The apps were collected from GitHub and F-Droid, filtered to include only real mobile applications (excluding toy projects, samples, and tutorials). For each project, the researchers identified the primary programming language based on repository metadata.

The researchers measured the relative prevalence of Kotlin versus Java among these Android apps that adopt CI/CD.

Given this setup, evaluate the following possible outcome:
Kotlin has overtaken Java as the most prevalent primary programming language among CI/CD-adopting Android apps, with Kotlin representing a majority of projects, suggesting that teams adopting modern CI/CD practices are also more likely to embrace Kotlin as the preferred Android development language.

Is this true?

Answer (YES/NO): NO